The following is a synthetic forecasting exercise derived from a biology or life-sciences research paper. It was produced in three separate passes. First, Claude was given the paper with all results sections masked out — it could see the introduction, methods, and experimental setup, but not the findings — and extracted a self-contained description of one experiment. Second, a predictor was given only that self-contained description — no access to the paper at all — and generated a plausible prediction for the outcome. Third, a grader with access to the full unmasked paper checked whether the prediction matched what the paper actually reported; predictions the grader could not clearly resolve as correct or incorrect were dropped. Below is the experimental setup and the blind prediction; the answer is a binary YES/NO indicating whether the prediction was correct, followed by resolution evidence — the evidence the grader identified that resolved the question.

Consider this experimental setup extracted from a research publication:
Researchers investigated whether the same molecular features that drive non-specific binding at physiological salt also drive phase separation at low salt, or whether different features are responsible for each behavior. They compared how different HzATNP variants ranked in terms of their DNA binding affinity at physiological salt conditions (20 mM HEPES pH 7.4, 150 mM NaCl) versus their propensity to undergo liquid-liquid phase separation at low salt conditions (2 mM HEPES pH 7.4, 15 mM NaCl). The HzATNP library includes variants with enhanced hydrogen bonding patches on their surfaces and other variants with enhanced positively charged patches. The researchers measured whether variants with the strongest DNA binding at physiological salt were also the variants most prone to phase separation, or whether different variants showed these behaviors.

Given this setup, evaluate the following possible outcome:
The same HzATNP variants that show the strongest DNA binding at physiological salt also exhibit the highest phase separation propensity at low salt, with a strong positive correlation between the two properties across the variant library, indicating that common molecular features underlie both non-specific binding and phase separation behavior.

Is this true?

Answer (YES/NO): NO